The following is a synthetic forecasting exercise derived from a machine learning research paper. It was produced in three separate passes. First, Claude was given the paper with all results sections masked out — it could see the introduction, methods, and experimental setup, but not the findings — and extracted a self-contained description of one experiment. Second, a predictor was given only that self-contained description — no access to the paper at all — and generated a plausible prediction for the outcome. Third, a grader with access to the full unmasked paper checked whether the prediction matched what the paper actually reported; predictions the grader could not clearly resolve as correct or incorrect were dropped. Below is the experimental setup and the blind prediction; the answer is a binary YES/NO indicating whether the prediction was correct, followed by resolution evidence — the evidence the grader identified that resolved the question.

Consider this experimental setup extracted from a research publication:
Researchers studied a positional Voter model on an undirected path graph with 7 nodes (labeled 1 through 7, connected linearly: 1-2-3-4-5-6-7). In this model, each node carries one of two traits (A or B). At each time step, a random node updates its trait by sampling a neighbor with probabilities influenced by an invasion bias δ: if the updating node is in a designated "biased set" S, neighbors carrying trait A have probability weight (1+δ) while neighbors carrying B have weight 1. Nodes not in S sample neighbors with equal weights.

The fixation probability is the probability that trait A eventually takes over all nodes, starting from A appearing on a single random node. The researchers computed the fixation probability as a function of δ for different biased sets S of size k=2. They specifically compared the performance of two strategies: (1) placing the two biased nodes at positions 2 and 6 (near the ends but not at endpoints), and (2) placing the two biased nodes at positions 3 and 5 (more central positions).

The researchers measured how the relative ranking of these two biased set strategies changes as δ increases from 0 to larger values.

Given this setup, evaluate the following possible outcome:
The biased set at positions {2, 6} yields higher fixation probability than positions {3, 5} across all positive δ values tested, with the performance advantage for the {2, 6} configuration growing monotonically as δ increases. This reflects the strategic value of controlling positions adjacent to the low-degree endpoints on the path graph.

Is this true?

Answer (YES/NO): NO